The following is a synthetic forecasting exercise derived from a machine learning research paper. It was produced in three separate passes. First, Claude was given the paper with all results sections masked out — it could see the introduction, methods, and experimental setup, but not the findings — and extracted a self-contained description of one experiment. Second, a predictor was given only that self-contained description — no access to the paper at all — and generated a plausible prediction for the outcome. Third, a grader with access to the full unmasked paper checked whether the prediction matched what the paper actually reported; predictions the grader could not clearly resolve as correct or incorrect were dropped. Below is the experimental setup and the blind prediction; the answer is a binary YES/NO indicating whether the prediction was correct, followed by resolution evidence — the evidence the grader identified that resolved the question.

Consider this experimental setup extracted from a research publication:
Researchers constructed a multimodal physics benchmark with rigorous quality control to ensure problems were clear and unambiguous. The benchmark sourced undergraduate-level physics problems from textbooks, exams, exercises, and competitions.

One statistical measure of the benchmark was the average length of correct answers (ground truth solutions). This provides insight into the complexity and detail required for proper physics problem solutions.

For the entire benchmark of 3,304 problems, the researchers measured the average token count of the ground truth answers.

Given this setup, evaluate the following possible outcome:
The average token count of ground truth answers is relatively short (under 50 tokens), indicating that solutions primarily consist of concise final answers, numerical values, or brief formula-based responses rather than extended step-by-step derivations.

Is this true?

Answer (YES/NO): NO